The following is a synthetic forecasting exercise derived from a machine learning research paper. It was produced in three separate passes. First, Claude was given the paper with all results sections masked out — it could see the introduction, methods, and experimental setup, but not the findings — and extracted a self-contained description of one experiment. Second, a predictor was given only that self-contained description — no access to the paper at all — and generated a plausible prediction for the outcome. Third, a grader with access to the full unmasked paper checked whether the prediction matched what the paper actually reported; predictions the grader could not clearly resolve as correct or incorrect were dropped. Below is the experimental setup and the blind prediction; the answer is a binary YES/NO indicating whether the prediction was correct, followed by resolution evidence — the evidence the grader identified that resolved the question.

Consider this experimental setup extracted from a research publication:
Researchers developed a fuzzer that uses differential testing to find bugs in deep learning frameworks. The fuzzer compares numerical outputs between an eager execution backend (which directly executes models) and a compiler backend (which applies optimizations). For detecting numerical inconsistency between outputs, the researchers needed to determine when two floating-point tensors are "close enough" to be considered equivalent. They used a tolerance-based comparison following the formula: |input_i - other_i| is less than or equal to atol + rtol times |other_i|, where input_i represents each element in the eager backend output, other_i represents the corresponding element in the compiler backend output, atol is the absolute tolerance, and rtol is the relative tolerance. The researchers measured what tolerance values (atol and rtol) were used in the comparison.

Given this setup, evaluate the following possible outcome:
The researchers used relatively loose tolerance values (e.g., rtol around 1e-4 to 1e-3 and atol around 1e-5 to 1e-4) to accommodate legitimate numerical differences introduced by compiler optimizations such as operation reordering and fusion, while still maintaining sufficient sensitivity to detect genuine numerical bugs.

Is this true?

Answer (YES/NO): NO